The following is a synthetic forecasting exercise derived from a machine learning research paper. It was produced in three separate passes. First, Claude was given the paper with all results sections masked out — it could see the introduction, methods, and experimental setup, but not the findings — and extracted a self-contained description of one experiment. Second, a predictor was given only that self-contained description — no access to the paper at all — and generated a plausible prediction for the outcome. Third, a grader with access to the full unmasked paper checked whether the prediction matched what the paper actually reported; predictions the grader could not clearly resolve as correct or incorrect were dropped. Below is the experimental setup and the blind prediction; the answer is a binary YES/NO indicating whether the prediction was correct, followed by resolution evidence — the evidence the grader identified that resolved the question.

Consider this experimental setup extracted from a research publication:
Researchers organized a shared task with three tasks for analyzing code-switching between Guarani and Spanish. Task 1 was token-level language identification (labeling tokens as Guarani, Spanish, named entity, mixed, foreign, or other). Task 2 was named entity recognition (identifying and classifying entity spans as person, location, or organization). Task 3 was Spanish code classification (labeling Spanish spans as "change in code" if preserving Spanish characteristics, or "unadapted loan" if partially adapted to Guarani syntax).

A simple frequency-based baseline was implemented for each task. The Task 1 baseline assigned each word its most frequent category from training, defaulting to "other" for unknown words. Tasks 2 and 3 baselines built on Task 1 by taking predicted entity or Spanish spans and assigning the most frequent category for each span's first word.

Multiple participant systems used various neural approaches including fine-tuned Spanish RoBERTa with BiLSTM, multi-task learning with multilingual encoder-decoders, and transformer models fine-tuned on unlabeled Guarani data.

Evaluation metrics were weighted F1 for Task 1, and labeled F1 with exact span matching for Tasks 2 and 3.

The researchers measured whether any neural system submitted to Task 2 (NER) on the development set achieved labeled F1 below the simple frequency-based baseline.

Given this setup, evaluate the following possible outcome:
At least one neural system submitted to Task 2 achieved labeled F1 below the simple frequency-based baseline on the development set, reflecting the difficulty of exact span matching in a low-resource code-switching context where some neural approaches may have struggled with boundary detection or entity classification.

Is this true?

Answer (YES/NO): YES